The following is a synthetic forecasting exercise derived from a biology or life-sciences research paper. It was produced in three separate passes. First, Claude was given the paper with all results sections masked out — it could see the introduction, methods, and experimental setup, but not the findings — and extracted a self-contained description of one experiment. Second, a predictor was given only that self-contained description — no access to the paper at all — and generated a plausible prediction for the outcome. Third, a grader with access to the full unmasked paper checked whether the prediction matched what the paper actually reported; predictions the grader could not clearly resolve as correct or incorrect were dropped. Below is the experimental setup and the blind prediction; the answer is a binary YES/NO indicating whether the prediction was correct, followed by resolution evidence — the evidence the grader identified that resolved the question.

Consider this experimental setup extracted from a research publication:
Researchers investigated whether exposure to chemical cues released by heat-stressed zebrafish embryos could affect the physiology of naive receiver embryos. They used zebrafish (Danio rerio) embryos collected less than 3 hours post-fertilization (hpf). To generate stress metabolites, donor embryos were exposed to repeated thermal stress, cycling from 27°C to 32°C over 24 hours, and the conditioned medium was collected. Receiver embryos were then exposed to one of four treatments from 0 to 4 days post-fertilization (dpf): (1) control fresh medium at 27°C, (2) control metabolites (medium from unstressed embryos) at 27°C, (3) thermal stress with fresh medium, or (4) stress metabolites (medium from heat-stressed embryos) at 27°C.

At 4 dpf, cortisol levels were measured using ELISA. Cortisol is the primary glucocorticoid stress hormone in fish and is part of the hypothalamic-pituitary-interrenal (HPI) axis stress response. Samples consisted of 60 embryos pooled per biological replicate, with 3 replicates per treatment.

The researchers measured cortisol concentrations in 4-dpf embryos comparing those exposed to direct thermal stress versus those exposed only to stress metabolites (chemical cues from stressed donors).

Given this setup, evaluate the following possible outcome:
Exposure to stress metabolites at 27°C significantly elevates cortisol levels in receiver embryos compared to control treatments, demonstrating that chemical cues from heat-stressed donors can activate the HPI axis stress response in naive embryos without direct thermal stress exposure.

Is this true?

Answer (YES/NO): NO